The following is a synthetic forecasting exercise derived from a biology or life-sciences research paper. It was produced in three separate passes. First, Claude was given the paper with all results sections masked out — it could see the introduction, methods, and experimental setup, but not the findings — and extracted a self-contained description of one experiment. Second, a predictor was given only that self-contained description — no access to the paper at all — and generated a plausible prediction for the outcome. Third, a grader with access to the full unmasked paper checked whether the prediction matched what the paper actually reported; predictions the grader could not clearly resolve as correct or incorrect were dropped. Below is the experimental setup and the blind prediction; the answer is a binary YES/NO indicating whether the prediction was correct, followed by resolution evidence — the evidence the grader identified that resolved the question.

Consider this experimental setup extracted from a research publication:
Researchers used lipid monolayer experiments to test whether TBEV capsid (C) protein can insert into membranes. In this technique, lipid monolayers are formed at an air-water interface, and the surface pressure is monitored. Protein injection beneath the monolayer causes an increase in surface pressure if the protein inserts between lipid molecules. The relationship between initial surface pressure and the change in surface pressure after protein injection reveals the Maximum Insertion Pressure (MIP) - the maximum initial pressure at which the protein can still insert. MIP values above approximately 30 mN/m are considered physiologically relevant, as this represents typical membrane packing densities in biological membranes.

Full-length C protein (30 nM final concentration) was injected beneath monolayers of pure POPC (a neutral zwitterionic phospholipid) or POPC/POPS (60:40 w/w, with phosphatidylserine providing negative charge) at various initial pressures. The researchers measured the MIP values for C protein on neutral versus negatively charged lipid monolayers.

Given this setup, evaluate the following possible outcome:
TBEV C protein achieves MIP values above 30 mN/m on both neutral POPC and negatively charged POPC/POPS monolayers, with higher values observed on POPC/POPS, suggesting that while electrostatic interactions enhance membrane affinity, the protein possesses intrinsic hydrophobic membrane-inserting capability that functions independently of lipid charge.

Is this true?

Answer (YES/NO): NO